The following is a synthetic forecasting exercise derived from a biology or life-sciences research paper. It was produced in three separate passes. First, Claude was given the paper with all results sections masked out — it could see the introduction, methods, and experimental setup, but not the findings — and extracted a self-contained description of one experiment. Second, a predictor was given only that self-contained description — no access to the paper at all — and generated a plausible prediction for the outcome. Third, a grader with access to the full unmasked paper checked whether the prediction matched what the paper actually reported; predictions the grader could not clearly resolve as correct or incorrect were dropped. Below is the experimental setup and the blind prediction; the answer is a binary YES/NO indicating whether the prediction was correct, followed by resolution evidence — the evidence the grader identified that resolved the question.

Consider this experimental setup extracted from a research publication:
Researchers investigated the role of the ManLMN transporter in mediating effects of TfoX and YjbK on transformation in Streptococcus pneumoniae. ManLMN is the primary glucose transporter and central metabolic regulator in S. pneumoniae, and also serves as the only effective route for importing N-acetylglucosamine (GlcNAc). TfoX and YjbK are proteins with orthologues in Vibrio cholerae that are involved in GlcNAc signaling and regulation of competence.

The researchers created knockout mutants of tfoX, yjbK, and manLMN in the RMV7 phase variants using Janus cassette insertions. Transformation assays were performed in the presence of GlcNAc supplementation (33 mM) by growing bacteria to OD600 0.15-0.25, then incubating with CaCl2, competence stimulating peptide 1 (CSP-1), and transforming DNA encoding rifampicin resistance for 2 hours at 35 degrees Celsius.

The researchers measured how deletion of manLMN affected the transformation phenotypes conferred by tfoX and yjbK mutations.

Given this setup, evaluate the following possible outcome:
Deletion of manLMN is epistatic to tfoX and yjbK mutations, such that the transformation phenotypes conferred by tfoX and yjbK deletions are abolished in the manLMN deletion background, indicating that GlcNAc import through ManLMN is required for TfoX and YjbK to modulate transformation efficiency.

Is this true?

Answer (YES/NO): YES